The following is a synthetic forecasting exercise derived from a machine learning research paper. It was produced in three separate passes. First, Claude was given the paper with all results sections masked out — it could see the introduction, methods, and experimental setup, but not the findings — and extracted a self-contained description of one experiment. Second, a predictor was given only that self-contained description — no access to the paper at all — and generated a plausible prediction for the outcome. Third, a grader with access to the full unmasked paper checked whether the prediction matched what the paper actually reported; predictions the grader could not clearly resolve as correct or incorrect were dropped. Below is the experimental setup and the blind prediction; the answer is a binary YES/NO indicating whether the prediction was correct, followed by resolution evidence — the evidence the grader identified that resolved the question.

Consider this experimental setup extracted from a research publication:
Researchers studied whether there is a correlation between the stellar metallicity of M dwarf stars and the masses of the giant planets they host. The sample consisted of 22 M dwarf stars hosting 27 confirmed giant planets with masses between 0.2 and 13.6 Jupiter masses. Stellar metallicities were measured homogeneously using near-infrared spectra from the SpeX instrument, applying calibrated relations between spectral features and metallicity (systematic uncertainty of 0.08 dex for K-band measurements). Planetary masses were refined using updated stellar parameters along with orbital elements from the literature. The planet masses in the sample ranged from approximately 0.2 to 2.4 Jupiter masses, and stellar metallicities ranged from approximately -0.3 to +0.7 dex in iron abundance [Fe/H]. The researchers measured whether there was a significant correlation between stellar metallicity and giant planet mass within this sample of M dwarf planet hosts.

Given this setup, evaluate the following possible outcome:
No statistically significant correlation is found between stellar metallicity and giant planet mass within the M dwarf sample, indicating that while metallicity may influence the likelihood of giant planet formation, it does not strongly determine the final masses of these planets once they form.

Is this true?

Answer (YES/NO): YES